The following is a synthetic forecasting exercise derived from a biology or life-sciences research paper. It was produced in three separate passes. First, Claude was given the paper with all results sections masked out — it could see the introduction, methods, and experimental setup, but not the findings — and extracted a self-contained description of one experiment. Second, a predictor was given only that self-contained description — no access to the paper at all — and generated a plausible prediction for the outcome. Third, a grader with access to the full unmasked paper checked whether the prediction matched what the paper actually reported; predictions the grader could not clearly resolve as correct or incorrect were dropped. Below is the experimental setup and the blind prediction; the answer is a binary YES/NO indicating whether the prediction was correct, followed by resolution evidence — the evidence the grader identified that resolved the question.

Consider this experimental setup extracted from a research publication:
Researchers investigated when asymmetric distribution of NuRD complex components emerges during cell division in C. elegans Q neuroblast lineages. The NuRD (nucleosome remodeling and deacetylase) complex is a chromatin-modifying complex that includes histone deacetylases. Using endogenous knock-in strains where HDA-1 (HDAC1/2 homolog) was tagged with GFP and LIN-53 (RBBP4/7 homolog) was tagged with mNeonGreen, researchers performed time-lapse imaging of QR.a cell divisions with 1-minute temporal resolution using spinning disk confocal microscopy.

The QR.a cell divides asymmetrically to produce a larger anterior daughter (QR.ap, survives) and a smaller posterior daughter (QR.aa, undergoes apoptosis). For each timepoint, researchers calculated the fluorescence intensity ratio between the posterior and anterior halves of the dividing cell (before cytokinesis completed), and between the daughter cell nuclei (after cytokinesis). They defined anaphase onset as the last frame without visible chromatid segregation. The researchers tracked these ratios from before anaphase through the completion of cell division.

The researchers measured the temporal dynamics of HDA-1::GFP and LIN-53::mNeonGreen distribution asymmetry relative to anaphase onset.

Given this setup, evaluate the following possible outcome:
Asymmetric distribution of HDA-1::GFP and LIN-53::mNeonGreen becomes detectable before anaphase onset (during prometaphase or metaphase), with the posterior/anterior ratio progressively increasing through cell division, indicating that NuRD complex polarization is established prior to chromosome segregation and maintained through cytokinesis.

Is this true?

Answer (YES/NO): NO